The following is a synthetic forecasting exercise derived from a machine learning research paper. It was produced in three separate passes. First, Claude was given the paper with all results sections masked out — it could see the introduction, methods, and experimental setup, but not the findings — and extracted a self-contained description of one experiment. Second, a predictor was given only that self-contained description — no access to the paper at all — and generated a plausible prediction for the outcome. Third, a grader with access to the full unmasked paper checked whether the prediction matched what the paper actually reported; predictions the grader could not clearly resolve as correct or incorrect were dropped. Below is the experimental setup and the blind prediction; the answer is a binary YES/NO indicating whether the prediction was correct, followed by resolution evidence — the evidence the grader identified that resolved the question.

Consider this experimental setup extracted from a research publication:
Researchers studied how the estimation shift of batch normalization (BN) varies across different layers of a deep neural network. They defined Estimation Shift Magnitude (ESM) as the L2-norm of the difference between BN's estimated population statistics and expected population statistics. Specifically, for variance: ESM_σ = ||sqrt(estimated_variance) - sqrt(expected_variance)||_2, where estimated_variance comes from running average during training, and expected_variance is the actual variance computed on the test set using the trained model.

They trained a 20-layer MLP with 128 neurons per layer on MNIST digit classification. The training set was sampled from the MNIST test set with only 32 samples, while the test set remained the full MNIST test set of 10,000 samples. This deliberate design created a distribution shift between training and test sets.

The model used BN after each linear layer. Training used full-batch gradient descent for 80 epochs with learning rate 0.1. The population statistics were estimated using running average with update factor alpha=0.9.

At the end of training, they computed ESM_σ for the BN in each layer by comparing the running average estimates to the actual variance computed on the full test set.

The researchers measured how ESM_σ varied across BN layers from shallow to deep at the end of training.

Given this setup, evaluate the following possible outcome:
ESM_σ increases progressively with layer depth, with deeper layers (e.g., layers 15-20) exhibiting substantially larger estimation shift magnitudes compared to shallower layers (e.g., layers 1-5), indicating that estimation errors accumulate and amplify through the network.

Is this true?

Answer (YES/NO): YES